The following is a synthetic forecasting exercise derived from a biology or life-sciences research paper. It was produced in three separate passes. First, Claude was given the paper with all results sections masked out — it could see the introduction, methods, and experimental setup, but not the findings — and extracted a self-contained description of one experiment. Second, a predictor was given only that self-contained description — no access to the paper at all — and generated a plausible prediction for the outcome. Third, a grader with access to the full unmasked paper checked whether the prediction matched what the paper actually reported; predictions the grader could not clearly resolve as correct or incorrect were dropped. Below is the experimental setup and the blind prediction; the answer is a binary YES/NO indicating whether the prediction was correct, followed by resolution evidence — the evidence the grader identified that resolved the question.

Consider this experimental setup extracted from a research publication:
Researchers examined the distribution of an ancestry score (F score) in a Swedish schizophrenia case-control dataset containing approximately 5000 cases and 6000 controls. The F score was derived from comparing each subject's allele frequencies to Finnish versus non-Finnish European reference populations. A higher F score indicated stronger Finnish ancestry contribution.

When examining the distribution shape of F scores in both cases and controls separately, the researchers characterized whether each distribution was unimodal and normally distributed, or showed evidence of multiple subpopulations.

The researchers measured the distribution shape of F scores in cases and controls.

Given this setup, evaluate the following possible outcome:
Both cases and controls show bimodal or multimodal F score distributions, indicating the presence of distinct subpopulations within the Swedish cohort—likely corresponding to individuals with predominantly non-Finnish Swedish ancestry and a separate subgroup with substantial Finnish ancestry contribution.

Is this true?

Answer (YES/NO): NO